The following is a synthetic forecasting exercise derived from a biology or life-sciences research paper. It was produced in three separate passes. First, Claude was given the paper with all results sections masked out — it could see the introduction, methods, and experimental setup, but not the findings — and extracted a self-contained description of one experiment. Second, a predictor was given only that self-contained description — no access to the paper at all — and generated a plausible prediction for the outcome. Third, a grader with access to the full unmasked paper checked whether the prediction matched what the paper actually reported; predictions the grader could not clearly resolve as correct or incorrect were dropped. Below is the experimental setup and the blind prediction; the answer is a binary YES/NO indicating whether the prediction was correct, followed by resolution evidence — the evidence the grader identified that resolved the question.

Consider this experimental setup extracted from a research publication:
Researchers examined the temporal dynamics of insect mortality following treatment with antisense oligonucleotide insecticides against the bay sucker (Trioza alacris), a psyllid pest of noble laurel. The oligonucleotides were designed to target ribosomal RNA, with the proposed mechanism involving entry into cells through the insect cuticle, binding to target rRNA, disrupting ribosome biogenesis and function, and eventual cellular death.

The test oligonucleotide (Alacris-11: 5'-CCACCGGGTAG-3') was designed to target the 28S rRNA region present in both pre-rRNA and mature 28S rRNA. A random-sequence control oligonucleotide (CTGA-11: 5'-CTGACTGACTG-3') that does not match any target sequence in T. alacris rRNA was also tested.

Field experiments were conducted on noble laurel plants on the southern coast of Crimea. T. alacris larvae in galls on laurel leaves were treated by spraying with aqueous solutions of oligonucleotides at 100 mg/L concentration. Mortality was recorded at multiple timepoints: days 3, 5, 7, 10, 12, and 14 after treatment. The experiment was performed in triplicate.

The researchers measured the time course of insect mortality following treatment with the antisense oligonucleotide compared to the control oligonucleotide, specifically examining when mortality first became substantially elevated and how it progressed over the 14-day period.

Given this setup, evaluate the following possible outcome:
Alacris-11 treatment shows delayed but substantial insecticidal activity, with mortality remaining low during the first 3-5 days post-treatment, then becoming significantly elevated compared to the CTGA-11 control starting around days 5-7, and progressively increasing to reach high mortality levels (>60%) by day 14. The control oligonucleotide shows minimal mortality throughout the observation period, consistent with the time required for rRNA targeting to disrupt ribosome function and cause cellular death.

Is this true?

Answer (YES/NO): NO